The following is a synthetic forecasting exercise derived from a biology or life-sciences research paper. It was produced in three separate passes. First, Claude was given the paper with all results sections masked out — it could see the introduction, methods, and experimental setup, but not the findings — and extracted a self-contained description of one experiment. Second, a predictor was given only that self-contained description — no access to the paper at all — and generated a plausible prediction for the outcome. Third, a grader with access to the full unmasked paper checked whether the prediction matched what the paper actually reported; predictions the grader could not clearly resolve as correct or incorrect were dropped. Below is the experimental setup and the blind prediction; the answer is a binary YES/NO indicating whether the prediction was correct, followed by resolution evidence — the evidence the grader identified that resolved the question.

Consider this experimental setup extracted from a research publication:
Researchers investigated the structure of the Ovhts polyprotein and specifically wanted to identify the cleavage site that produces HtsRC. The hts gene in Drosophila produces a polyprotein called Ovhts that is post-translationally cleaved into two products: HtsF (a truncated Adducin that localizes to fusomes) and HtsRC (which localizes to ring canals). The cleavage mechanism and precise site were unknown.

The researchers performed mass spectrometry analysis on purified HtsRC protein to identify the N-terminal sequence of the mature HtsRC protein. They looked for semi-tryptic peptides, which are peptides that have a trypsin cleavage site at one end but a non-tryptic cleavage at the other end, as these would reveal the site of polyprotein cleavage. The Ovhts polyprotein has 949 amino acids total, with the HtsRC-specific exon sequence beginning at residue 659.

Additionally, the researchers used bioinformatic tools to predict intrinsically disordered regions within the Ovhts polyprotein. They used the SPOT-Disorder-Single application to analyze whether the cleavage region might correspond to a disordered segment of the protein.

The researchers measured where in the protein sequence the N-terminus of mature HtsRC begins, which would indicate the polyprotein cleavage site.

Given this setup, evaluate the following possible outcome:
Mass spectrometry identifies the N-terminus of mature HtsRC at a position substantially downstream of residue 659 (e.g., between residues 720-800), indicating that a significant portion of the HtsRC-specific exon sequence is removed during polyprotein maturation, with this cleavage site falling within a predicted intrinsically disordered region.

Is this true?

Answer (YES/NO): NO